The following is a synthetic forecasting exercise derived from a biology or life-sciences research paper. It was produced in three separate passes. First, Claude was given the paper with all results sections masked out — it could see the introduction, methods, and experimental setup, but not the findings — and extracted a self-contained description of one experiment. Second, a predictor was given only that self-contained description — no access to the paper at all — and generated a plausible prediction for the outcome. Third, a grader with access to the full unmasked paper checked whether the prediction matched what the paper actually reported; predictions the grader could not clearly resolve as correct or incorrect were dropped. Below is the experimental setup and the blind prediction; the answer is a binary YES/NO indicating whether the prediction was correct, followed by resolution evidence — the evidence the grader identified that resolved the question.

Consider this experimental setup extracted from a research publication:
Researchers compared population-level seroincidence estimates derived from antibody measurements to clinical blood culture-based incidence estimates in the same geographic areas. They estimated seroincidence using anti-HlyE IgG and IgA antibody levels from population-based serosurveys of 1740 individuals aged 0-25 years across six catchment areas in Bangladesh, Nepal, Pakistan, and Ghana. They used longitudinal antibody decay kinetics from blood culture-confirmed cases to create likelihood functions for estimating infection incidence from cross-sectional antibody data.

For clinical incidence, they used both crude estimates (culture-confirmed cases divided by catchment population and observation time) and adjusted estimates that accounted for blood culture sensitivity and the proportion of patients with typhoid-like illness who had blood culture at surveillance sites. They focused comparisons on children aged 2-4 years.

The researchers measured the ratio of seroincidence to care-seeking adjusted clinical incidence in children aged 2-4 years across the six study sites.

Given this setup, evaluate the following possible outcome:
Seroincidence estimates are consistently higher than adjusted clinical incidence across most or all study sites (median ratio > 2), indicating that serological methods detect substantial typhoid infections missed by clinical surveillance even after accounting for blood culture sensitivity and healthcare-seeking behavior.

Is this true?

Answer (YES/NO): YES